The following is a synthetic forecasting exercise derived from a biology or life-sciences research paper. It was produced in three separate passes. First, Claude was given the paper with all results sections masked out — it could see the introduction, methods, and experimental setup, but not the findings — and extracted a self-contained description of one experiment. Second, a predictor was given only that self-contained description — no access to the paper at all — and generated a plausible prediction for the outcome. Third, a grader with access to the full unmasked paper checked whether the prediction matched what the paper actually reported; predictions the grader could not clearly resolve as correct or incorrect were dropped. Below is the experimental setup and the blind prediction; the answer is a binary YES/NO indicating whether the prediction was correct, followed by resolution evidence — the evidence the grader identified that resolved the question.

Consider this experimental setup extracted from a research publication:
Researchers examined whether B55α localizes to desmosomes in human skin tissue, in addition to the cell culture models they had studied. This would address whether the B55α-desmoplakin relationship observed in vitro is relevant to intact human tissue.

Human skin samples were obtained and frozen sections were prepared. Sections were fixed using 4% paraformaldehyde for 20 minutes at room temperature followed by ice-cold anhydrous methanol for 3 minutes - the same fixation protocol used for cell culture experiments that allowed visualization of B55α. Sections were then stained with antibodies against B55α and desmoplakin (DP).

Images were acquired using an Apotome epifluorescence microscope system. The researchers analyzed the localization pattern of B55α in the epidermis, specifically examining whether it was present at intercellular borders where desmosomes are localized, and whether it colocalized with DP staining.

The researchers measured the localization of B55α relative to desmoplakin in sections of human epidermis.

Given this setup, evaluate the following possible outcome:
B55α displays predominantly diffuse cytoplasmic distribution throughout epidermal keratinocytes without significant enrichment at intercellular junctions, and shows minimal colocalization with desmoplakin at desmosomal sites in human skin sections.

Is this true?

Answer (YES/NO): NO